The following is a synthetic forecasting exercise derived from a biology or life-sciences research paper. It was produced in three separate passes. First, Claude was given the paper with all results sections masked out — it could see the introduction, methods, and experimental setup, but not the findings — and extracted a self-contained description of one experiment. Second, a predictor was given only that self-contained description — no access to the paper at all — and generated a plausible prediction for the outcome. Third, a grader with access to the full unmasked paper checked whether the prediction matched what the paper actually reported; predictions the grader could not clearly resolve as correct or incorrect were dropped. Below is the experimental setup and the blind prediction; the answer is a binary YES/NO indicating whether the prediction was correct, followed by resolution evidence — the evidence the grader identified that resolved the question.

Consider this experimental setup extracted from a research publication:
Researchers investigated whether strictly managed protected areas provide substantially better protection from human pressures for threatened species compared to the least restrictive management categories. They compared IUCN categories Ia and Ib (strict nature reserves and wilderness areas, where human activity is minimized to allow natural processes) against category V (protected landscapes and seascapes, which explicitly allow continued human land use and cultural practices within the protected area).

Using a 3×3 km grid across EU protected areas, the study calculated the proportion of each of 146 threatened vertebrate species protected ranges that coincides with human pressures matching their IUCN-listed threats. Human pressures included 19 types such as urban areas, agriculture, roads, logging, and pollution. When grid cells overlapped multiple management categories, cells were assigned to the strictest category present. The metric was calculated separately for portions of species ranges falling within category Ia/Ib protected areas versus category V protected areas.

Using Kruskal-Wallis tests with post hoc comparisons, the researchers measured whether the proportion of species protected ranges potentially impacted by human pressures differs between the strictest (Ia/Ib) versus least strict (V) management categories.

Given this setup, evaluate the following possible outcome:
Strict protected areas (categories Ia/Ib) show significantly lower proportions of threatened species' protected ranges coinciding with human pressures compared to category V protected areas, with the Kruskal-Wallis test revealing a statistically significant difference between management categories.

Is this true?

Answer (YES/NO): YES